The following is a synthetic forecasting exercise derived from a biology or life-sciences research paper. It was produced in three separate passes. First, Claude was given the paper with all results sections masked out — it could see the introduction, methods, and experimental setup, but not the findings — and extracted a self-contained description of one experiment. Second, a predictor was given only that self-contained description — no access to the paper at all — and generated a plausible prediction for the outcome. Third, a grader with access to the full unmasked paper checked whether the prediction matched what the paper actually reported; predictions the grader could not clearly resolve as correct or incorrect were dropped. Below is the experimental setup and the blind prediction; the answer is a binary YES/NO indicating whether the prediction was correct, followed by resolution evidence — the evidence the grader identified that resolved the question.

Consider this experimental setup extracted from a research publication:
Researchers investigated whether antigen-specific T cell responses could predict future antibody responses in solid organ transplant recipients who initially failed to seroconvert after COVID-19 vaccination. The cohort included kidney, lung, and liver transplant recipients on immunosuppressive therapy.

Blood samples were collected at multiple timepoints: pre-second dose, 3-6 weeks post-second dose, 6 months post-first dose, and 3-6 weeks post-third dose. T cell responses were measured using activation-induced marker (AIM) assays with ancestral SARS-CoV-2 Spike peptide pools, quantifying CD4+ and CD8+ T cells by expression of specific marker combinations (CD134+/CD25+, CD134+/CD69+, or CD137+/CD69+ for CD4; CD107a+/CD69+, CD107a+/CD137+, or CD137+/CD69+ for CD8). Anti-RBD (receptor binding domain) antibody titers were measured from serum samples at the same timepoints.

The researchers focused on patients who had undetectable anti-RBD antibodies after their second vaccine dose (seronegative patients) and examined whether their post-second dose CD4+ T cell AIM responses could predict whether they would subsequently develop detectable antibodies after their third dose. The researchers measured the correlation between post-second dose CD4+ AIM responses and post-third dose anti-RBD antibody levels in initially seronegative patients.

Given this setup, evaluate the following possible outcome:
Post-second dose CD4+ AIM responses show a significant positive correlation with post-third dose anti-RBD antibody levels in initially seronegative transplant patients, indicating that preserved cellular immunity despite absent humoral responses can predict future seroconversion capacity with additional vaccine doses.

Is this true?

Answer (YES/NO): YES